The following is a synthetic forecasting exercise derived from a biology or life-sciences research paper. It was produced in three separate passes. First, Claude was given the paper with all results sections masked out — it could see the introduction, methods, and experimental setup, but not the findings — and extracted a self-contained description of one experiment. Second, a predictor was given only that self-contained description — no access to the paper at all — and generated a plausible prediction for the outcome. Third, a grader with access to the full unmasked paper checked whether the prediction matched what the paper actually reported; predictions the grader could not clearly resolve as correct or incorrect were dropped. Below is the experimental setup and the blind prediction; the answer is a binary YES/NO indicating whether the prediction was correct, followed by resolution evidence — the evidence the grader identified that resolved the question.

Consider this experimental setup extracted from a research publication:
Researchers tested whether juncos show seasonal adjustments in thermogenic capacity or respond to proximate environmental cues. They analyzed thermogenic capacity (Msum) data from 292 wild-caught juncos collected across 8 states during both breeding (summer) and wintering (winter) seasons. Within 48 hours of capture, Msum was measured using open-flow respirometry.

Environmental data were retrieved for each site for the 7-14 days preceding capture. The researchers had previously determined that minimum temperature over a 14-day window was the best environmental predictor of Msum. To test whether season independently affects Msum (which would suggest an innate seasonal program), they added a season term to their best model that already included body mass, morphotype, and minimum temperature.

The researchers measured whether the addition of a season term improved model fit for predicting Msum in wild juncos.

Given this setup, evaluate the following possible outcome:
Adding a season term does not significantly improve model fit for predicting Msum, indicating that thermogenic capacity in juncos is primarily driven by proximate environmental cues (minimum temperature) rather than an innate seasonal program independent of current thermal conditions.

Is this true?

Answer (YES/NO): YES